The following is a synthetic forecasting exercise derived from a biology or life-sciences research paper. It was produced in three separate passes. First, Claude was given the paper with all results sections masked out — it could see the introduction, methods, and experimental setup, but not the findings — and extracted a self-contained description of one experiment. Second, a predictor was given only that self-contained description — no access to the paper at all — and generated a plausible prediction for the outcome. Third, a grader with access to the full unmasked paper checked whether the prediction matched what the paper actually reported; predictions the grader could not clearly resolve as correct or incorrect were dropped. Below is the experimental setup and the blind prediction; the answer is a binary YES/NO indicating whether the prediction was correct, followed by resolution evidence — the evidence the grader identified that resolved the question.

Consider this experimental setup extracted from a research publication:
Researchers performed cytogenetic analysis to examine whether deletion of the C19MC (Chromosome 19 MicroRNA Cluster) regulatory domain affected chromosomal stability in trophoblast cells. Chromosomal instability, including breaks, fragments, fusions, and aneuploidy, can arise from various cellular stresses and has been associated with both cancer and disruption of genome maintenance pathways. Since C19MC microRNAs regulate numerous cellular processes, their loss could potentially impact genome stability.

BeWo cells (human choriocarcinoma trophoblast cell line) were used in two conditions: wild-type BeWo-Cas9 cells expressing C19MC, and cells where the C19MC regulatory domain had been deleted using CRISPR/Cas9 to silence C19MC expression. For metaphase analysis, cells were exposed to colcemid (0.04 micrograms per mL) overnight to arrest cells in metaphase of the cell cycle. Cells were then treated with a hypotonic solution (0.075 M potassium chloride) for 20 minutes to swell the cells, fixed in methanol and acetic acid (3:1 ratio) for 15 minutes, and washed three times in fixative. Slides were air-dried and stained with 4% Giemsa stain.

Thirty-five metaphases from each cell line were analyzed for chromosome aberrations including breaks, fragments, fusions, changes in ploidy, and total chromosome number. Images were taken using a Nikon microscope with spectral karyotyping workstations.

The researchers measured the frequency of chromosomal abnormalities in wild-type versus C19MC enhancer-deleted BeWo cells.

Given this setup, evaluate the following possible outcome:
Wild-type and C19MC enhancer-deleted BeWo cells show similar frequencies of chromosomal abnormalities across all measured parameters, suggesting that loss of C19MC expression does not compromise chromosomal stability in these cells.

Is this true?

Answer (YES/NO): YES